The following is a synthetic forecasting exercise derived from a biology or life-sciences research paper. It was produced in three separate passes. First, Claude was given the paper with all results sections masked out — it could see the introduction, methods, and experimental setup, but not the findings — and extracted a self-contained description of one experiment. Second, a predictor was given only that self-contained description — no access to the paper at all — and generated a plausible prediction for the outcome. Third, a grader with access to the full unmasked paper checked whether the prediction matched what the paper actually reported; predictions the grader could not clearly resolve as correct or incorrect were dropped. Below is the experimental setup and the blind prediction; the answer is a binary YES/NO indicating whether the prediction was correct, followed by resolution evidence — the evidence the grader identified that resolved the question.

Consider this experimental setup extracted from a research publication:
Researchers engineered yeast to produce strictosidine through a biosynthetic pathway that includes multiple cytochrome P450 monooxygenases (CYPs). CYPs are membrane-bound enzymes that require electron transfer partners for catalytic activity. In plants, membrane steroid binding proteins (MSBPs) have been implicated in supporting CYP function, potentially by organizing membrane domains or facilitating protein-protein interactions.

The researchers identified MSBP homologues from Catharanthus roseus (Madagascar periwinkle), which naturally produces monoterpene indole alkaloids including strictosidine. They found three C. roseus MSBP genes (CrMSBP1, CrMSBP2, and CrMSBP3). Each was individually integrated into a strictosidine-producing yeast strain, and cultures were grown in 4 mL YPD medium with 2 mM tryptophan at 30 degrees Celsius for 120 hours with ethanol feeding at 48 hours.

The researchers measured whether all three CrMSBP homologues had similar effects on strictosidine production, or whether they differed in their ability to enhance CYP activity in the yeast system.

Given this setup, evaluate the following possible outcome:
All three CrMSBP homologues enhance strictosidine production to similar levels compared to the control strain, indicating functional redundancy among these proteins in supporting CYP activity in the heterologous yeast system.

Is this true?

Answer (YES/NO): NO